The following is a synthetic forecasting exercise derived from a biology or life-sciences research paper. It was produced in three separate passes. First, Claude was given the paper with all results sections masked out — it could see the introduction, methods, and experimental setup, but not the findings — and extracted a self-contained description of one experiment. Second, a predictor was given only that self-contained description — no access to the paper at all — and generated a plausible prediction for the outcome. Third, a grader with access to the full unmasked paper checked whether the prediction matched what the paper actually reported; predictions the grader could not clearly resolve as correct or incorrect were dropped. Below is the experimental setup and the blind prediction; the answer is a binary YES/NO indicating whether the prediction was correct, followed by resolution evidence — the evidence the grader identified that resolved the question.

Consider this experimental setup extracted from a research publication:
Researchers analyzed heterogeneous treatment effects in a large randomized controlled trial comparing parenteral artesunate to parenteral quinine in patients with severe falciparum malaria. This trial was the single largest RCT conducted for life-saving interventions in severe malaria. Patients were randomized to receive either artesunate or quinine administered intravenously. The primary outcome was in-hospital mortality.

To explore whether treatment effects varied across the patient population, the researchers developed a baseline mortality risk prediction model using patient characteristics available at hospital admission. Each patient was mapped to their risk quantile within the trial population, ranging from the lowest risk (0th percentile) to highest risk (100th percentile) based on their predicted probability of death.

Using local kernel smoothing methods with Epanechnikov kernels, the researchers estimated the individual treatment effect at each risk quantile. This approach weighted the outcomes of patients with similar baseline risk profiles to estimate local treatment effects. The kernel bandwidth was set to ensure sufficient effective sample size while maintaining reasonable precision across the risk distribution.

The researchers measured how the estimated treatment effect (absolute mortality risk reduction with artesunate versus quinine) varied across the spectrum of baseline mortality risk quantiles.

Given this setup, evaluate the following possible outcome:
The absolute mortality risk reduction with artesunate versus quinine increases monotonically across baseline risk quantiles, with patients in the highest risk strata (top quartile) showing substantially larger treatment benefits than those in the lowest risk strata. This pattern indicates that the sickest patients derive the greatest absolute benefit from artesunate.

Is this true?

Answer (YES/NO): YES